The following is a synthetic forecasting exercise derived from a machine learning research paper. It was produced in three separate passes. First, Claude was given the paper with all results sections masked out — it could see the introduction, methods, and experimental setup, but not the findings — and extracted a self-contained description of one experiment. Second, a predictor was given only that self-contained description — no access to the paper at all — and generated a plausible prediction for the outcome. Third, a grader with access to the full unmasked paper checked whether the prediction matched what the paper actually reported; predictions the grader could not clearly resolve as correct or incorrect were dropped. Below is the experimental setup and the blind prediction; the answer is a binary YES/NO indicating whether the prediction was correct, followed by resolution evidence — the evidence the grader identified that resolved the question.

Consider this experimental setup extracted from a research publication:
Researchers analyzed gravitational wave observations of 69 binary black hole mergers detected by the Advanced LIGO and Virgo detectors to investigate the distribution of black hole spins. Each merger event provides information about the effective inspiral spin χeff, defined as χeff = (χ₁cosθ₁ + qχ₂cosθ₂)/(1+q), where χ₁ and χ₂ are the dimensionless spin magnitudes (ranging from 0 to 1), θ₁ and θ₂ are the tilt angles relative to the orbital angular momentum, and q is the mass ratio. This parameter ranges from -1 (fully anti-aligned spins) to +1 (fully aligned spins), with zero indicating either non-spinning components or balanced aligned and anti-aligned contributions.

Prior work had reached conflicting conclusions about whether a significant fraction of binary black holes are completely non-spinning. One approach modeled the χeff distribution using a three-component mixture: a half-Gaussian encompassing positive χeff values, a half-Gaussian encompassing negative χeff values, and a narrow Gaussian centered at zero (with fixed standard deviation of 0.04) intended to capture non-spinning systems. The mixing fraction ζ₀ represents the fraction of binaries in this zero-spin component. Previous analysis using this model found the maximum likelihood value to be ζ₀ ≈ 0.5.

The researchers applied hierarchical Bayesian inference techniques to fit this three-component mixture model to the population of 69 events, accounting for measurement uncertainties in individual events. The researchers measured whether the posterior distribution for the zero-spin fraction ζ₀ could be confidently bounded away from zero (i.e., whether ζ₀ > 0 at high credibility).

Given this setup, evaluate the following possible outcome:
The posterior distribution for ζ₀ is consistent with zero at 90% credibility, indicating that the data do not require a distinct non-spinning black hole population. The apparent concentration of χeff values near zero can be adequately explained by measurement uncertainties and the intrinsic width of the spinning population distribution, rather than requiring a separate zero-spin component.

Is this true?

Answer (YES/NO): YES